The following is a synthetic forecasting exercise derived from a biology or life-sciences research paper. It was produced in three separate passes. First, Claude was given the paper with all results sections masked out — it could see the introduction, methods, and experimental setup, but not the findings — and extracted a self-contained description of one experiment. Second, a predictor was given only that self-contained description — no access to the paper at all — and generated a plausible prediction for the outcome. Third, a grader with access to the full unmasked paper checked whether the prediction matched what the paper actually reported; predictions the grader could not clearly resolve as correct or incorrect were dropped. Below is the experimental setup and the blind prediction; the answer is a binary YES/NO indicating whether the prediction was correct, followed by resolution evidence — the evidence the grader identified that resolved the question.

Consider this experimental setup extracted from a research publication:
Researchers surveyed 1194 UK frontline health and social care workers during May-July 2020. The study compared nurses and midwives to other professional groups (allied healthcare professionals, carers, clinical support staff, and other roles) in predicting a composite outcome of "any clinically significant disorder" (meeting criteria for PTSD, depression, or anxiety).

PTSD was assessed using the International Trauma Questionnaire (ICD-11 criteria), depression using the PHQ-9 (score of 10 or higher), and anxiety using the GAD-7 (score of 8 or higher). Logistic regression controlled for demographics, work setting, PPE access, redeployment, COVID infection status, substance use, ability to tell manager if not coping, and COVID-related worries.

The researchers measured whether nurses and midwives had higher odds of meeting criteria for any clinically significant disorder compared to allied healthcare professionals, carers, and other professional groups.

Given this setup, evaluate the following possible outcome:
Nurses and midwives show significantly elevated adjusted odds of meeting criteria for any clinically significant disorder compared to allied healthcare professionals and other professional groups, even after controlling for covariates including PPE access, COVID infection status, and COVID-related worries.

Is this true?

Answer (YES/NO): YES